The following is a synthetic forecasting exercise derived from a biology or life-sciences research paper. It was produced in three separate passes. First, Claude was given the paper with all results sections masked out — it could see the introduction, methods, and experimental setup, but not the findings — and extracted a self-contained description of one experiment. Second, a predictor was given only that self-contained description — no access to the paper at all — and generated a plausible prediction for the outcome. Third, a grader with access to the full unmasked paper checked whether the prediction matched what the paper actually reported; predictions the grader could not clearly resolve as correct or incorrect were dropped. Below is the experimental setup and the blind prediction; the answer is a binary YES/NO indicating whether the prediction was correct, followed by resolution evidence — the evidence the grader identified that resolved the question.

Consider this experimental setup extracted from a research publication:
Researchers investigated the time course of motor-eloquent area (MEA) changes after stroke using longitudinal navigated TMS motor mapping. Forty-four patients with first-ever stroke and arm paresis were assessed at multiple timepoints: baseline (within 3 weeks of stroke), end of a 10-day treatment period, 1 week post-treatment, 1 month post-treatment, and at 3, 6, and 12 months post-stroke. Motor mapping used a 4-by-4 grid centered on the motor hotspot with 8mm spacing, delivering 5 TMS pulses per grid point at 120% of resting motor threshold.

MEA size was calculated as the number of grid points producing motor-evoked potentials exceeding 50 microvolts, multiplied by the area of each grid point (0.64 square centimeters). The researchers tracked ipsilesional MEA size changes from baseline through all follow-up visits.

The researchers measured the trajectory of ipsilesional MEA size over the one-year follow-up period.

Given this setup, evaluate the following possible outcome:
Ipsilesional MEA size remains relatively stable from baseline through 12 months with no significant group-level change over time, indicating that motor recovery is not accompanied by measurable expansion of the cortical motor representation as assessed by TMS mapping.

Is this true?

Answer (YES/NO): NO